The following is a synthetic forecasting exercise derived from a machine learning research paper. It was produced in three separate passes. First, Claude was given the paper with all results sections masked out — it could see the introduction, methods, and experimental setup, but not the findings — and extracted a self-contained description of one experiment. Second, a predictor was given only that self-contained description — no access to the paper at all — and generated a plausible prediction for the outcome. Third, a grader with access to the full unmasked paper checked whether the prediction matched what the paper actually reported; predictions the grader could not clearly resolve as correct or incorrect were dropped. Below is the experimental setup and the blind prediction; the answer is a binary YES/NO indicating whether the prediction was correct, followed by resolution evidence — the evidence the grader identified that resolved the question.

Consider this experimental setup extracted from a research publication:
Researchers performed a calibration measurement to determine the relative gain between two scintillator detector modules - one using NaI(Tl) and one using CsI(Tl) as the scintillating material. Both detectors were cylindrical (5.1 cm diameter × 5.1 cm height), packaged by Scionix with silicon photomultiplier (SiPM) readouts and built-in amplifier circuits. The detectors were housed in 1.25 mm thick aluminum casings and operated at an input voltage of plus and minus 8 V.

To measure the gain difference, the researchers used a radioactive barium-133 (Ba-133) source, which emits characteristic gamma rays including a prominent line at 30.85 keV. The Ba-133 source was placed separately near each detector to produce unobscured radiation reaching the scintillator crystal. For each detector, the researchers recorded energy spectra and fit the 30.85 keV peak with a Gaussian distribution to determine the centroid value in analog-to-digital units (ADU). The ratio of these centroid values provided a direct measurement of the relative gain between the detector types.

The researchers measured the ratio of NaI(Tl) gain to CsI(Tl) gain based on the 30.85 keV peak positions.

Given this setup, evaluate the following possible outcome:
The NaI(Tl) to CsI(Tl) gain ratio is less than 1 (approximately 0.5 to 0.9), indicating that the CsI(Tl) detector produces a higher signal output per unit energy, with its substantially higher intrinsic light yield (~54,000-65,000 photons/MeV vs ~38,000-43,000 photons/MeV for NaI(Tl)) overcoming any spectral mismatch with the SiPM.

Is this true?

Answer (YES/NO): NO